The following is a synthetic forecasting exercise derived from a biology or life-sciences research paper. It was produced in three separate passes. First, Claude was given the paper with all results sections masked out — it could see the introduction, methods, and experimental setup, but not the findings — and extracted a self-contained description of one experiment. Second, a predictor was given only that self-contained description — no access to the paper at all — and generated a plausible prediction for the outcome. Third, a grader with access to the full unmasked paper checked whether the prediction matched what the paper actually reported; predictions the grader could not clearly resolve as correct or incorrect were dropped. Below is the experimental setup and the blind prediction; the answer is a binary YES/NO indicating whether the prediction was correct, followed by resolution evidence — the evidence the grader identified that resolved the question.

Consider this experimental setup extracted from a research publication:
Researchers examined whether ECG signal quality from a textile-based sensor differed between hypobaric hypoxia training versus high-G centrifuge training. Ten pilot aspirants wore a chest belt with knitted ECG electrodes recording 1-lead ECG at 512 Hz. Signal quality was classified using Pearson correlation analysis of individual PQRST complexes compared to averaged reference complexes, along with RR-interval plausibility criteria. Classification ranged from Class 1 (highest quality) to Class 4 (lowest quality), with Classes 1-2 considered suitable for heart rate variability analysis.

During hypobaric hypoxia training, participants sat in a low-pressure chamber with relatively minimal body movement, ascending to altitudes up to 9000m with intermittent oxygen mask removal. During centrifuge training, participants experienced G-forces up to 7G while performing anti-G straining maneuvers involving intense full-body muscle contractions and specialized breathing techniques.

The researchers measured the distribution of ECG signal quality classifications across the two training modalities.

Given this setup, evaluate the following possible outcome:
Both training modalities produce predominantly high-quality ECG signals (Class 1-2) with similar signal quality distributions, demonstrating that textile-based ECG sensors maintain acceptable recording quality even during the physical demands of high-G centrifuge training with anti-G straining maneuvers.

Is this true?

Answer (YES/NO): NO